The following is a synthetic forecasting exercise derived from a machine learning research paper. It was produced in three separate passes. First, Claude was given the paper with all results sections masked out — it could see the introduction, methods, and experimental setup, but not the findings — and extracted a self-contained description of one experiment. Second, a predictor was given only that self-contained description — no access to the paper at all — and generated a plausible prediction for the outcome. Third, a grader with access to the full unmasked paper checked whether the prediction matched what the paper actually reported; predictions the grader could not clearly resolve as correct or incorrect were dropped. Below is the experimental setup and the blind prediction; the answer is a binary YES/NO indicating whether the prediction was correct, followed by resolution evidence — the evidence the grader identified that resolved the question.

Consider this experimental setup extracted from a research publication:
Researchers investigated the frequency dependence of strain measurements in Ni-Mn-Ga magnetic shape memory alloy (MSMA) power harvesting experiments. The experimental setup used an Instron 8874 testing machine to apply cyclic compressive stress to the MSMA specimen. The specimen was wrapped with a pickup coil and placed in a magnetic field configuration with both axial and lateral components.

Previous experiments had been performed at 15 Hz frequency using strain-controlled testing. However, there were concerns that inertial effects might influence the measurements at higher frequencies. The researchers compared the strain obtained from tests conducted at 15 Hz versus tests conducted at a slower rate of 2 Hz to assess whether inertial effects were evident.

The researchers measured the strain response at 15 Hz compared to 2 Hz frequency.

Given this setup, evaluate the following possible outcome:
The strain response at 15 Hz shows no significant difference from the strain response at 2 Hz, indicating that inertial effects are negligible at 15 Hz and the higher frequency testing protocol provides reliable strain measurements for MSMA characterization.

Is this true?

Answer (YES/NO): NO